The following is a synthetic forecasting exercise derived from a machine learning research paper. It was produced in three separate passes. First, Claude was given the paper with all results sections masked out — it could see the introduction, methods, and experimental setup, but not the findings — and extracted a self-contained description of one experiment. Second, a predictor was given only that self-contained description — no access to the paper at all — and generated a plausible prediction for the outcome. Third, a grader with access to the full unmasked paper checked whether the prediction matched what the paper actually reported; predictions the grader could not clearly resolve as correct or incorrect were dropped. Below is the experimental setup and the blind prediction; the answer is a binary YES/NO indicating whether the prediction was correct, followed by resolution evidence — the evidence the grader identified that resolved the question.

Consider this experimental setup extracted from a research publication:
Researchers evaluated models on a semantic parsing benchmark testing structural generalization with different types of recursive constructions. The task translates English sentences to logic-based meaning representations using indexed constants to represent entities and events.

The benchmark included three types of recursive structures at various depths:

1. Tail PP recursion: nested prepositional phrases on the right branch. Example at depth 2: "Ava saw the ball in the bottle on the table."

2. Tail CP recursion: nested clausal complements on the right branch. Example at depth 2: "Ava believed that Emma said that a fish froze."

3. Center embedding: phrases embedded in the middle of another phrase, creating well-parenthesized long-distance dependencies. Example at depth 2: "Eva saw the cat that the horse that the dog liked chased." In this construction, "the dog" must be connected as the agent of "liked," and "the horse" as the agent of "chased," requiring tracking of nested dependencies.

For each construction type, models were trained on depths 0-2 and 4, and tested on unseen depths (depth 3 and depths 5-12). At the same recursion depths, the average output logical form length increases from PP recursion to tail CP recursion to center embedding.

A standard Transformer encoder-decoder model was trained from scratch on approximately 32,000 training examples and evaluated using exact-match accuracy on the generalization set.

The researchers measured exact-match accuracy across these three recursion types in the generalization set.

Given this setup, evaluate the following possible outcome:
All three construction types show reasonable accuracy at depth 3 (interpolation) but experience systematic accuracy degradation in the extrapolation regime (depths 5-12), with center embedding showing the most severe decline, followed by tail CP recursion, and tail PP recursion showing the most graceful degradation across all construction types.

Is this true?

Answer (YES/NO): NO